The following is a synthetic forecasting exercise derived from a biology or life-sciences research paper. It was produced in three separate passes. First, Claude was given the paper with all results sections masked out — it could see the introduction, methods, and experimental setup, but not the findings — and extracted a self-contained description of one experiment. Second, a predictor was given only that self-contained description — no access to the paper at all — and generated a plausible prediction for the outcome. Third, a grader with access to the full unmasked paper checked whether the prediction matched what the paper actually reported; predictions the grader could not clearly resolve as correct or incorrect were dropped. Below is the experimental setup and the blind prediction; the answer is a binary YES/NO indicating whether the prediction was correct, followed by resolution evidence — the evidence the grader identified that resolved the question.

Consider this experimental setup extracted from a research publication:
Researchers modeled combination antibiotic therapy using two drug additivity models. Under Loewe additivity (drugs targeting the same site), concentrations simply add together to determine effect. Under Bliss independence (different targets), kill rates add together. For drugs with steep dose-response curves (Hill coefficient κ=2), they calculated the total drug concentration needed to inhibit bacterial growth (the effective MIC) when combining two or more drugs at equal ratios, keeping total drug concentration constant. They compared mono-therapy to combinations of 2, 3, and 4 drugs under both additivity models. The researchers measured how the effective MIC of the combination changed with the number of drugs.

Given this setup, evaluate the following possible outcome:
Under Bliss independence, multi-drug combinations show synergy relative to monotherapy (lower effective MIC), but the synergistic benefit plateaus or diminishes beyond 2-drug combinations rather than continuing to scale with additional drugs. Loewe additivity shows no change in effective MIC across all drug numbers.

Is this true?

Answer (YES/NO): NO